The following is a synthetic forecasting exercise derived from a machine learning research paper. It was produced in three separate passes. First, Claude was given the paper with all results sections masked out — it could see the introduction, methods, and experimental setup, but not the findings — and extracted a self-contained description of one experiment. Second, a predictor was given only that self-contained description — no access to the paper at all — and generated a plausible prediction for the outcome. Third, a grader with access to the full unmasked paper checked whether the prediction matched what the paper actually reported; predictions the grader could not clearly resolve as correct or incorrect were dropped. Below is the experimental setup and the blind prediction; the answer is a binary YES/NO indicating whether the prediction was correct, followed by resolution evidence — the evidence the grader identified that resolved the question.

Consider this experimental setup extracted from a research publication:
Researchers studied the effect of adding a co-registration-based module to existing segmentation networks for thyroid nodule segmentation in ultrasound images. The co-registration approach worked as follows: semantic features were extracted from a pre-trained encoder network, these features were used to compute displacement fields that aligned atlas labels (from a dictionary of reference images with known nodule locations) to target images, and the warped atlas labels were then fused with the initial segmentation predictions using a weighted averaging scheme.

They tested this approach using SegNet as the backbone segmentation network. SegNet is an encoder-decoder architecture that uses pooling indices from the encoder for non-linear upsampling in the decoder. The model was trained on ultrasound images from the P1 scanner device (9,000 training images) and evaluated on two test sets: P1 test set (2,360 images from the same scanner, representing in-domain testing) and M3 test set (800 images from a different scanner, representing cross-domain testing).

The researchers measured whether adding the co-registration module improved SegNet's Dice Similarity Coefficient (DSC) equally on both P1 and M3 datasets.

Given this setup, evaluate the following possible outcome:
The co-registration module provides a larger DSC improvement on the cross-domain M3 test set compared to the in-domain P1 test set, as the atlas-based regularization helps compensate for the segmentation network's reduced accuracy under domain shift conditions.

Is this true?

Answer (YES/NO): YES